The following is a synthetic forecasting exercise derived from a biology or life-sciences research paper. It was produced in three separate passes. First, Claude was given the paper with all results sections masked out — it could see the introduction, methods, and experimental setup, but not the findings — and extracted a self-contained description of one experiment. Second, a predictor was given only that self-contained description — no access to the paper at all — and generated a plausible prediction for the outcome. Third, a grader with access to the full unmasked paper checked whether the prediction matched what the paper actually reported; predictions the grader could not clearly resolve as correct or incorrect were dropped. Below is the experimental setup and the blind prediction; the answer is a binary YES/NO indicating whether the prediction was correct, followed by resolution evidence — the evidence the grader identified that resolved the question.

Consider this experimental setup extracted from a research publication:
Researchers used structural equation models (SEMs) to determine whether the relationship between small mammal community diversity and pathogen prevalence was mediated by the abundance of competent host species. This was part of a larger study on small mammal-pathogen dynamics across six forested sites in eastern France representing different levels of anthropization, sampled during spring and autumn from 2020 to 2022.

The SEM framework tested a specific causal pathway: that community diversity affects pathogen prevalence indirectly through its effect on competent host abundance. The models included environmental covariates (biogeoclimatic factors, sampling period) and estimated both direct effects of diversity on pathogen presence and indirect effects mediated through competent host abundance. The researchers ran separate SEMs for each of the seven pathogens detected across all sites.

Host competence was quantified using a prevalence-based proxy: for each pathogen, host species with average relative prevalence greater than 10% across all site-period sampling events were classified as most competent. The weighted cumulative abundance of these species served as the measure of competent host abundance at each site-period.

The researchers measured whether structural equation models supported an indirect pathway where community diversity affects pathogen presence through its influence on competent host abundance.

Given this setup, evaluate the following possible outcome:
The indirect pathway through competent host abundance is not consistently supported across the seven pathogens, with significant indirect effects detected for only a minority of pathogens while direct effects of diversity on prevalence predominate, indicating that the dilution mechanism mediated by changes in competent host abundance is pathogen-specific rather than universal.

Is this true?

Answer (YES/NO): NO